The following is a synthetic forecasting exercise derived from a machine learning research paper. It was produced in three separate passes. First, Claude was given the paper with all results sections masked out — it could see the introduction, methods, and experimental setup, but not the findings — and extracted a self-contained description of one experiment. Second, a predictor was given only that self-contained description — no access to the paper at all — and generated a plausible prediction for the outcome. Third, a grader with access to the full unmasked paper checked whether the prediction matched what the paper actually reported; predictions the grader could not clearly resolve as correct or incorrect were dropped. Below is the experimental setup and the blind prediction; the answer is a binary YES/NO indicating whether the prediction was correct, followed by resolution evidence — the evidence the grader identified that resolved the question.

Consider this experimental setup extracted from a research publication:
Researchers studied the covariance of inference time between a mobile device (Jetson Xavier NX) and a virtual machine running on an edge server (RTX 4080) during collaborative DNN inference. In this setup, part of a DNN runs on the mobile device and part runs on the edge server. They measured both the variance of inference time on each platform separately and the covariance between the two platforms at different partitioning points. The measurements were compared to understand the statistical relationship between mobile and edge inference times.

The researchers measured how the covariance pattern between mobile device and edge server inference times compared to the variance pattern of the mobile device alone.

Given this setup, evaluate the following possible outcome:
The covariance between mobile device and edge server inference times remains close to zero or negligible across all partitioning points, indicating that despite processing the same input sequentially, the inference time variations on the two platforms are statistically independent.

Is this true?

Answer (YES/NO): NO